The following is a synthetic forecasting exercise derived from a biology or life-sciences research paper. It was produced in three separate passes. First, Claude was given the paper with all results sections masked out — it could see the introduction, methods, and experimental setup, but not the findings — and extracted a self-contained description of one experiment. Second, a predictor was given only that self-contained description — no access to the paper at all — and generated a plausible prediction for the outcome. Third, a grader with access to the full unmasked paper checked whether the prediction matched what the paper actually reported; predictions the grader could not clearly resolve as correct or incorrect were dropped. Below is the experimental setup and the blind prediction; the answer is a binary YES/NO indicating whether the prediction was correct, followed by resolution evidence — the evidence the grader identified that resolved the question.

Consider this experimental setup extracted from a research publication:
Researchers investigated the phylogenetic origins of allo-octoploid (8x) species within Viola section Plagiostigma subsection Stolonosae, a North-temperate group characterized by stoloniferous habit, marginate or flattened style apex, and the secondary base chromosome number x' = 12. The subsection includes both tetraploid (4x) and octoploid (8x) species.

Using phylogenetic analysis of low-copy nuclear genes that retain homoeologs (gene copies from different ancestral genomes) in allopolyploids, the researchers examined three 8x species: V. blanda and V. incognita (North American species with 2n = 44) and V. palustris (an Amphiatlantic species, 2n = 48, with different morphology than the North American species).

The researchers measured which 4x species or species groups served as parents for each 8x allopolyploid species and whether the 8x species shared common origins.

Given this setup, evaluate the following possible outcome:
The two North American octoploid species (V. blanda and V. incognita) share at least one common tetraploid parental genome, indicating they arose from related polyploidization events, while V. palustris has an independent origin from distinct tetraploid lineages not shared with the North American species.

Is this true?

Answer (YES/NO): YES